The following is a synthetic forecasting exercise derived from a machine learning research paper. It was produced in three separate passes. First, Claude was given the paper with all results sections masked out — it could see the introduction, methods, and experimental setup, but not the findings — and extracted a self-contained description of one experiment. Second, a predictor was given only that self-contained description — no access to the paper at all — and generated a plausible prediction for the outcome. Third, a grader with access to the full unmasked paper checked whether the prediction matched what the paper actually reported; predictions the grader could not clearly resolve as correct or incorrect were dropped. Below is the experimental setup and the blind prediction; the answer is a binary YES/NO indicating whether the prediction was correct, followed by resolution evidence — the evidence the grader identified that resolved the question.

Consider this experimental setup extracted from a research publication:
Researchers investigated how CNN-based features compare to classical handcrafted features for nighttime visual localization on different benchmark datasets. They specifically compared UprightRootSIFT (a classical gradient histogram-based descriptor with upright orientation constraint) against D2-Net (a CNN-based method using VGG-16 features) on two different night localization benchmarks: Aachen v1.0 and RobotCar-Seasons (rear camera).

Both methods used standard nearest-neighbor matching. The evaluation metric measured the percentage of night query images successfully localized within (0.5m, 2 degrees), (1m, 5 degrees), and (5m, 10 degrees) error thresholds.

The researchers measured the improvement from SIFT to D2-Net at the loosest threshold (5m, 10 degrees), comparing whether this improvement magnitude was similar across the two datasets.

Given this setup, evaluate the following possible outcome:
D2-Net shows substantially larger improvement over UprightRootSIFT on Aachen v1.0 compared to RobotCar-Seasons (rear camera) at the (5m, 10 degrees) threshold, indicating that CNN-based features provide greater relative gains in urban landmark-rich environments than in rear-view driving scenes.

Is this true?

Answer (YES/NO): NO